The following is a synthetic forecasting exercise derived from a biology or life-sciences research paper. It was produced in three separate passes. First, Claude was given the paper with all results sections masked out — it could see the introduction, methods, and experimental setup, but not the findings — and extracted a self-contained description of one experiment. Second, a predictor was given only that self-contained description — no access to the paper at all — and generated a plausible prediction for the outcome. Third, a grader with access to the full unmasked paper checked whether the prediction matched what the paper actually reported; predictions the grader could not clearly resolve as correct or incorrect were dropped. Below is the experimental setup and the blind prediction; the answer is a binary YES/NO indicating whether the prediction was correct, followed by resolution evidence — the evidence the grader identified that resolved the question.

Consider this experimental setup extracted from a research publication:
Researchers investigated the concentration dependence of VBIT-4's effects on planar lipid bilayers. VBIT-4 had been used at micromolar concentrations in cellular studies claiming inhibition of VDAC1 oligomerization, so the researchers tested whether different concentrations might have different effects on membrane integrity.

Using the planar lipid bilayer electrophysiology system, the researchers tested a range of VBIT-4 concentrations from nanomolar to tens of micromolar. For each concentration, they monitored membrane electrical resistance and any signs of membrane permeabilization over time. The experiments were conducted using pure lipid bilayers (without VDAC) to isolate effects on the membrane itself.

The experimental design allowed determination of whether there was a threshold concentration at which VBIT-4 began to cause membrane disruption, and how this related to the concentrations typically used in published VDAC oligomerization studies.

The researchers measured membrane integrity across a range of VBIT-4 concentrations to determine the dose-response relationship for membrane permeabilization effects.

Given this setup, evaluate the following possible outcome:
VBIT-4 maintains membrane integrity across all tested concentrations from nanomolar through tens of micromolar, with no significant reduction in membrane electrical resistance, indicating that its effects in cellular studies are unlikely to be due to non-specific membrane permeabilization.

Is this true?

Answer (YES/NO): NO